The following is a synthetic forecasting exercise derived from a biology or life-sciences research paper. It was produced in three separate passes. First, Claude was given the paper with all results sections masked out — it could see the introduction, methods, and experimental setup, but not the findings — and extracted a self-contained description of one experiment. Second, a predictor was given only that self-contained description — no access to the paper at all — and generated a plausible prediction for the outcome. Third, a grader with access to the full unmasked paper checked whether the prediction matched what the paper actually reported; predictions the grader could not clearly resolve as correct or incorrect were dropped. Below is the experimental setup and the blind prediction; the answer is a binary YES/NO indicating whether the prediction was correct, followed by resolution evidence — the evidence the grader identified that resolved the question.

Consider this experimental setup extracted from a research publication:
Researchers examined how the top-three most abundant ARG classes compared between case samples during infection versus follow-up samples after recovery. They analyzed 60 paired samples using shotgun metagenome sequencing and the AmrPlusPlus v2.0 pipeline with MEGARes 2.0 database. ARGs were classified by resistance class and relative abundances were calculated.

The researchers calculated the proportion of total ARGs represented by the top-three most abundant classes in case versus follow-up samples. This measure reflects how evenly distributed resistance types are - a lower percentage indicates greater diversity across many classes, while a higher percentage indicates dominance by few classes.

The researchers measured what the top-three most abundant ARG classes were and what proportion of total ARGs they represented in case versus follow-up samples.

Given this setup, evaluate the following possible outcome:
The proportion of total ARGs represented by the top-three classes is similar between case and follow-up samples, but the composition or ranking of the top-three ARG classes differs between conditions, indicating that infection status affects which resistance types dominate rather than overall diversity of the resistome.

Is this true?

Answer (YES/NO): NO